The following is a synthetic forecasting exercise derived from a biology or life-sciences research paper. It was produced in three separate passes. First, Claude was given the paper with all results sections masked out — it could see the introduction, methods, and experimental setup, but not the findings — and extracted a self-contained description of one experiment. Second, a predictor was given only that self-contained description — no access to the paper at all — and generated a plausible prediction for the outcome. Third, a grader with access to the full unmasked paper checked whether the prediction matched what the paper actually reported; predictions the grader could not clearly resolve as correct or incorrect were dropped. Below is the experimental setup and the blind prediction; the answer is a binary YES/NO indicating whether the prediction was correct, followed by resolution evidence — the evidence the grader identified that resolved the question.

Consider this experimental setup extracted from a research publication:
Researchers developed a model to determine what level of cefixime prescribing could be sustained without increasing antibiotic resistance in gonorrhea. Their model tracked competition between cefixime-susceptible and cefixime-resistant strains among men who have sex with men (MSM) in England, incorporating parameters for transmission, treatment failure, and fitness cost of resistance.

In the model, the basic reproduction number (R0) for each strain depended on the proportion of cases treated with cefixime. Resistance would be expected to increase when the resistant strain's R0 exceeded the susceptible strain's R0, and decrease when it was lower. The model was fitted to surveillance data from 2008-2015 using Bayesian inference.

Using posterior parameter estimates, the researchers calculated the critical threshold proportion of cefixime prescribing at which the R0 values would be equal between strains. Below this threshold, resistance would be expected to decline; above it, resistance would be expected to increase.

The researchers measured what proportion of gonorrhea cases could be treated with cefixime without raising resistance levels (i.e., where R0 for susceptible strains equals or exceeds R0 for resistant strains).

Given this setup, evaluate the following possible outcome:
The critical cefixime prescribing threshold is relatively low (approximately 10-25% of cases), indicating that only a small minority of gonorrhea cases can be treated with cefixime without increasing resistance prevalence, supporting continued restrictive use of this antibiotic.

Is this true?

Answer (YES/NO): NO